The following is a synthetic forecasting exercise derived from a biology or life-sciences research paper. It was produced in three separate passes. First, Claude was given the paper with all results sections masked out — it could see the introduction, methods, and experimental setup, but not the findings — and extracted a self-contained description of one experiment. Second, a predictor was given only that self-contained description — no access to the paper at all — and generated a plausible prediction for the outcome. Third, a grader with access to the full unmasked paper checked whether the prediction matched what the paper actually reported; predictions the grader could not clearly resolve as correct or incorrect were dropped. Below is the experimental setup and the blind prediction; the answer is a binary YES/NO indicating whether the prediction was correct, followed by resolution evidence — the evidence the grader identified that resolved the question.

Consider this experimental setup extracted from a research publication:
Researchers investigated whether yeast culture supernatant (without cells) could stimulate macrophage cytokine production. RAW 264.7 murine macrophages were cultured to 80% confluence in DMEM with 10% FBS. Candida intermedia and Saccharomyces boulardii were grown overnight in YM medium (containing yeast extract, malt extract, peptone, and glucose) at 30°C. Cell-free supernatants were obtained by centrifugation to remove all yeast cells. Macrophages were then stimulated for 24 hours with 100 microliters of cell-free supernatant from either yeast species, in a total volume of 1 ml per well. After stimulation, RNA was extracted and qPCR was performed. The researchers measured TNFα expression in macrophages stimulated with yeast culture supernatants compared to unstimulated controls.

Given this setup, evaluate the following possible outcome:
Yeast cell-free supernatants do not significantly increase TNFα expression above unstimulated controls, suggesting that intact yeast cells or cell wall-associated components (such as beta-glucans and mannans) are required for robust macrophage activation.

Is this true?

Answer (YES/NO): YES